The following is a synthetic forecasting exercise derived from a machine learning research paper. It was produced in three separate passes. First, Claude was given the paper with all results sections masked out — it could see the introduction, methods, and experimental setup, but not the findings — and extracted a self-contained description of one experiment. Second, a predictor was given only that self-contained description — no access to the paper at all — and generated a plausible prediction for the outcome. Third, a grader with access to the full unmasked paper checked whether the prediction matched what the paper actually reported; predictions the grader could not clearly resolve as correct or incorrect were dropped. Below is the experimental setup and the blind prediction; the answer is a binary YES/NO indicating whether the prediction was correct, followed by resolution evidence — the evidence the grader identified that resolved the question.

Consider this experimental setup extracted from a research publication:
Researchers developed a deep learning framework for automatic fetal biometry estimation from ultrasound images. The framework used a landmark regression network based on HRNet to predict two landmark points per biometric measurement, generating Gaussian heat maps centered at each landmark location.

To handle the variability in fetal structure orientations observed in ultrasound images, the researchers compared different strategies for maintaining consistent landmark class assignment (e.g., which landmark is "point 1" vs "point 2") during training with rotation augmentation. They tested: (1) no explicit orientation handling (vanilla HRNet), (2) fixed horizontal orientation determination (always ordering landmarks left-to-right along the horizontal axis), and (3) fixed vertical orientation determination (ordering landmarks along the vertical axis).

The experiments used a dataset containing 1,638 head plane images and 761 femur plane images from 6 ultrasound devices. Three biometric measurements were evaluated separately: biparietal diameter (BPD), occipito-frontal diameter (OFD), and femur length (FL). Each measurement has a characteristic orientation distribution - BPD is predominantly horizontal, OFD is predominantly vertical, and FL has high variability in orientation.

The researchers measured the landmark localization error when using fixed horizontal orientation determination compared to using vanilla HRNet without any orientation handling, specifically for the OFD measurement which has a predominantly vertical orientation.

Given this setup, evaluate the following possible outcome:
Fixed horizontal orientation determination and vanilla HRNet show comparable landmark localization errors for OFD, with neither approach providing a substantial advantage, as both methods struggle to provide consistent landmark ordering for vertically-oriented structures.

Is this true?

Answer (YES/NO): NO